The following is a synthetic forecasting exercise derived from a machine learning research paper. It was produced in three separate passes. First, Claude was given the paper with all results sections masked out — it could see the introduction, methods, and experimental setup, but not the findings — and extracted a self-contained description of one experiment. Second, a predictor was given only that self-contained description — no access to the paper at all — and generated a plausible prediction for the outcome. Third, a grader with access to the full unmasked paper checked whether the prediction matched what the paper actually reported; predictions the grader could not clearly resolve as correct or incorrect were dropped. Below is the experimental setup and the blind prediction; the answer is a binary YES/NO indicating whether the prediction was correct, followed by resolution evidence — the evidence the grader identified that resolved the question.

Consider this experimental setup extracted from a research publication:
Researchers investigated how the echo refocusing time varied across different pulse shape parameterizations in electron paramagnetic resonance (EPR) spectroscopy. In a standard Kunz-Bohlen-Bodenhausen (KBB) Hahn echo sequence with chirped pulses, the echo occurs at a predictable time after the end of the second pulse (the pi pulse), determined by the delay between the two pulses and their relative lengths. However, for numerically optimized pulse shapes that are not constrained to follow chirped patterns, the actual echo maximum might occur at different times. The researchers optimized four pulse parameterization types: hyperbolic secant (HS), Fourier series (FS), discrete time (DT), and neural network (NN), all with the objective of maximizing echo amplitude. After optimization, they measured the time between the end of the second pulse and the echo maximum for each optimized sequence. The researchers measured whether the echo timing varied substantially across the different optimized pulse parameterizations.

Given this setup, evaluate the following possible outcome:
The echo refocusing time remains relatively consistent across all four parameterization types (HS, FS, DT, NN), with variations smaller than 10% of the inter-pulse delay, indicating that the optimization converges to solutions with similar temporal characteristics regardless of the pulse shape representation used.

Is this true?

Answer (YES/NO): NO